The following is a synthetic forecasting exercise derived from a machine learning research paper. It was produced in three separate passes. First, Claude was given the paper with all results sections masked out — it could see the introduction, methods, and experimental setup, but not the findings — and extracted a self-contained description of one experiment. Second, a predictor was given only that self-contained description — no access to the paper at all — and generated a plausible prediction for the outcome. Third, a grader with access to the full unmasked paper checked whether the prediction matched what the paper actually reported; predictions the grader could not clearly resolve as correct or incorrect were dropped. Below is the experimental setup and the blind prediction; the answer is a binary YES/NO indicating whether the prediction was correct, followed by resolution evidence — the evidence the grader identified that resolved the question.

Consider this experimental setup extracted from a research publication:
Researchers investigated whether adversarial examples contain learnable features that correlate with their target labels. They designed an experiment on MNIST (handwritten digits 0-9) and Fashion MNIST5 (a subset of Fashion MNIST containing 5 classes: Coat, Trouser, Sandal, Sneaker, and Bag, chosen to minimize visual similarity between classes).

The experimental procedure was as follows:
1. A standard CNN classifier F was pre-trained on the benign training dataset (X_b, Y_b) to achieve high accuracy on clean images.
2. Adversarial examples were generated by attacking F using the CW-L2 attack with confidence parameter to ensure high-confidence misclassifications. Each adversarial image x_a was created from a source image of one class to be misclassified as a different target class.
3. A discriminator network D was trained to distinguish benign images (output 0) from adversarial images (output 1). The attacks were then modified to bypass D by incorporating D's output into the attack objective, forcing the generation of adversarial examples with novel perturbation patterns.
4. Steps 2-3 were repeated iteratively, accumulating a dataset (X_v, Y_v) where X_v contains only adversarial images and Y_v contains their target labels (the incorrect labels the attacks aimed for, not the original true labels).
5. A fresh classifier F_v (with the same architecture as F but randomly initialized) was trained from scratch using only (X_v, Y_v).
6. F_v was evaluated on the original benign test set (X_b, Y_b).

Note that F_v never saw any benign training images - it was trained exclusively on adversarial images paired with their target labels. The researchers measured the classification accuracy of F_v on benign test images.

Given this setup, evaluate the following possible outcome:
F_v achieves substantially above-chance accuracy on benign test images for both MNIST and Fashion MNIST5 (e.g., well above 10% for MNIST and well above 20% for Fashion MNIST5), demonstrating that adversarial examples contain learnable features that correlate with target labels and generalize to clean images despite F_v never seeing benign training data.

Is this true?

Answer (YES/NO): YES